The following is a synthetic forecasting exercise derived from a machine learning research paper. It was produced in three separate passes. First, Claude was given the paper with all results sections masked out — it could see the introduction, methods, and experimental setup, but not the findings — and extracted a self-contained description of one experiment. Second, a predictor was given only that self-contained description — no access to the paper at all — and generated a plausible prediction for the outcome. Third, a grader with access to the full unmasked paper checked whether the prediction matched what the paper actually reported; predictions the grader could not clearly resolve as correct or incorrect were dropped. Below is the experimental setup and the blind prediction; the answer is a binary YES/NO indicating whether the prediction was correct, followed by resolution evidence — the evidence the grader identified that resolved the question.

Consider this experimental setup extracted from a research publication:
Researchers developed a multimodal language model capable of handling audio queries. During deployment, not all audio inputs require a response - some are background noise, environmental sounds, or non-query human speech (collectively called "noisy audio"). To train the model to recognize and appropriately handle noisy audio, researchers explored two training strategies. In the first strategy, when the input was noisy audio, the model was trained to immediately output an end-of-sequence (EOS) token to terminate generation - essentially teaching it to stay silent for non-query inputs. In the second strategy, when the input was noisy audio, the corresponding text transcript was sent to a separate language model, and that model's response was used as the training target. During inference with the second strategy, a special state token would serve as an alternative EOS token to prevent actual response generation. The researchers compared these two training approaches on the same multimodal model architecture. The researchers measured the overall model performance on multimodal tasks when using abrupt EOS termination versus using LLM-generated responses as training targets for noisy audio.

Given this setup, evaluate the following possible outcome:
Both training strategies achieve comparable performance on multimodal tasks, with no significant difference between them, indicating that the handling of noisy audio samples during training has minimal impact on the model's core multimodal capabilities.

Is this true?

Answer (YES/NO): NO